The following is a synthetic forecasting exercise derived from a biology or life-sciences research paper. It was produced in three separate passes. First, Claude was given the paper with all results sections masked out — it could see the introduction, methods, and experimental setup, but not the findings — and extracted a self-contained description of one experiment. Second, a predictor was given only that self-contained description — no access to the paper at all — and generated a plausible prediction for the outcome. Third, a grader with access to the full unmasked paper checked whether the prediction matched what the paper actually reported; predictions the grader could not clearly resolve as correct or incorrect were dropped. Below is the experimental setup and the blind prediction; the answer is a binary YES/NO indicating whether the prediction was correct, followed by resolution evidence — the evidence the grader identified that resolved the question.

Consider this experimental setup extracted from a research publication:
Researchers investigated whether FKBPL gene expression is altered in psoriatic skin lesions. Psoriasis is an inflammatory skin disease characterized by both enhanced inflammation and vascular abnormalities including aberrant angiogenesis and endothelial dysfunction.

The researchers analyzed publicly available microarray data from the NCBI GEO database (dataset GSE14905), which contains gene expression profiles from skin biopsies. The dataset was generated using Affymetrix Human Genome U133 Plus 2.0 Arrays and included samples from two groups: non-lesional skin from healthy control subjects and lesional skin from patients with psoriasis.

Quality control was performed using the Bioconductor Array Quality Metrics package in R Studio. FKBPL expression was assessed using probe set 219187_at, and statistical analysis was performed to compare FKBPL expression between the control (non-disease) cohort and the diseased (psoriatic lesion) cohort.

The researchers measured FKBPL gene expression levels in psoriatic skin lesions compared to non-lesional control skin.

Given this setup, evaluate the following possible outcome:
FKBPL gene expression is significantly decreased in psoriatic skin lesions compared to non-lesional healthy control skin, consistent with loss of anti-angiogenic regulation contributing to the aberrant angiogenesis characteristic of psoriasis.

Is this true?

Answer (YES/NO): YES